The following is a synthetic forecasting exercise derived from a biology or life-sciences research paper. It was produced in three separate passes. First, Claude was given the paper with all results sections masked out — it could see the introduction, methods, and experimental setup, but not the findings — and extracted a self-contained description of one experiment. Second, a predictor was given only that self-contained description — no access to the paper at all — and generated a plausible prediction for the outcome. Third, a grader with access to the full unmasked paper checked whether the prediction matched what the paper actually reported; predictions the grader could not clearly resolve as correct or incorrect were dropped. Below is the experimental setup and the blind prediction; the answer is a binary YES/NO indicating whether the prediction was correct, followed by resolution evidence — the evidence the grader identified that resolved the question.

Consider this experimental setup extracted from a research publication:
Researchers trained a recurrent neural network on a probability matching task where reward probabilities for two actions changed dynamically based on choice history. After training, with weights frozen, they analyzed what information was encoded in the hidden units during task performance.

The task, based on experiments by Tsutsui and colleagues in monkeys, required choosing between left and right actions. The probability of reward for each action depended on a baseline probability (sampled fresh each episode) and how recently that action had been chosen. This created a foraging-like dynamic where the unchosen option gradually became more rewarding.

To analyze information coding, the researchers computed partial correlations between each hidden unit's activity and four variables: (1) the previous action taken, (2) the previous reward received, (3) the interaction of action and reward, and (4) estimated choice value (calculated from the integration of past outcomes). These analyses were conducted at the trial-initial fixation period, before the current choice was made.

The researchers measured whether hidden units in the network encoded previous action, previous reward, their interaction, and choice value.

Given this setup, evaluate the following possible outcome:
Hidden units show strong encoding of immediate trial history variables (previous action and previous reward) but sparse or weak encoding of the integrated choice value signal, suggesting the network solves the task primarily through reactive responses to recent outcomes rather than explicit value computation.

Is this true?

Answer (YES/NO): NO